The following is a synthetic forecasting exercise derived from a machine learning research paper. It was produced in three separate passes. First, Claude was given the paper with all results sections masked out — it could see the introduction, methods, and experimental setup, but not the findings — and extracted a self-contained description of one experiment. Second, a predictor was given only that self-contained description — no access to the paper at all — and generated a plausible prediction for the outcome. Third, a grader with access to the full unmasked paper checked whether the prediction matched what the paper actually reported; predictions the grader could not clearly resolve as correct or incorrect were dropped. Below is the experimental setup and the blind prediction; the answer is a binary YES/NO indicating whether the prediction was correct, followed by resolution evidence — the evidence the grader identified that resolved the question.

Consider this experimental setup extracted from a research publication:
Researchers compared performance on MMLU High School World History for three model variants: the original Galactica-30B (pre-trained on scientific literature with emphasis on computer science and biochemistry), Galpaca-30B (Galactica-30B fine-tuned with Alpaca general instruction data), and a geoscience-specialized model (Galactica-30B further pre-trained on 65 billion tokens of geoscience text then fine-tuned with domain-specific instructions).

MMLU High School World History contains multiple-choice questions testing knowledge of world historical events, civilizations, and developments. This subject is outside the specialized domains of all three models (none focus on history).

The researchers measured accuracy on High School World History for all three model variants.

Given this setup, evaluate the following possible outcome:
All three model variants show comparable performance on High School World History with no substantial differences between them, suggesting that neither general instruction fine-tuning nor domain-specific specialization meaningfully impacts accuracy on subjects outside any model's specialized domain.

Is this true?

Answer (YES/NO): NO